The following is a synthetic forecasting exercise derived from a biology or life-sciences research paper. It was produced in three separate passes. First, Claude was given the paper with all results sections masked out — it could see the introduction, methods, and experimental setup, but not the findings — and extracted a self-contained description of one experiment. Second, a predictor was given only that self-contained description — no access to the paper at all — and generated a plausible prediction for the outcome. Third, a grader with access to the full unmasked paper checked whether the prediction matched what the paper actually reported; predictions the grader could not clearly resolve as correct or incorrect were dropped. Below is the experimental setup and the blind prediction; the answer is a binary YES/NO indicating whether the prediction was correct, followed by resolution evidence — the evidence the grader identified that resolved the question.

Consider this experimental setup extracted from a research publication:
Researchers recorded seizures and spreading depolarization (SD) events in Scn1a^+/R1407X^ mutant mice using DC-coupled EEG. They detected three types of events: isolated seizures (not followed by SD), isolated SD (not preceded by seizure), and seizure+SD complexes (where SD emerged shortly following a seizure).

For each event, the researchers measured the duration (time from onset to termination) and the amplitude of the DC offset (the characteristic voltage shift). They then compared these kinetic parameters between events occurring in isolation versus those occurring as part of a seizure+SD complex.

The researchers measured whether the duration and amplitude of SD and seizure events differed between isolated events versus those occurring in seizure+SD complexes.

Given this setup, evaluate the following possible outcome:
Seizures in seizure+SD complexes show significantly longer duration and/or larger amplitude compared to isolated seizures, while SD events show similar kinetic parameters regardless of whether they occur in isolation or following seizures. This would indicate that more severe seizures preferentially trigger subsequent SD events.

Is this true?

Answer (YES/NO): NO